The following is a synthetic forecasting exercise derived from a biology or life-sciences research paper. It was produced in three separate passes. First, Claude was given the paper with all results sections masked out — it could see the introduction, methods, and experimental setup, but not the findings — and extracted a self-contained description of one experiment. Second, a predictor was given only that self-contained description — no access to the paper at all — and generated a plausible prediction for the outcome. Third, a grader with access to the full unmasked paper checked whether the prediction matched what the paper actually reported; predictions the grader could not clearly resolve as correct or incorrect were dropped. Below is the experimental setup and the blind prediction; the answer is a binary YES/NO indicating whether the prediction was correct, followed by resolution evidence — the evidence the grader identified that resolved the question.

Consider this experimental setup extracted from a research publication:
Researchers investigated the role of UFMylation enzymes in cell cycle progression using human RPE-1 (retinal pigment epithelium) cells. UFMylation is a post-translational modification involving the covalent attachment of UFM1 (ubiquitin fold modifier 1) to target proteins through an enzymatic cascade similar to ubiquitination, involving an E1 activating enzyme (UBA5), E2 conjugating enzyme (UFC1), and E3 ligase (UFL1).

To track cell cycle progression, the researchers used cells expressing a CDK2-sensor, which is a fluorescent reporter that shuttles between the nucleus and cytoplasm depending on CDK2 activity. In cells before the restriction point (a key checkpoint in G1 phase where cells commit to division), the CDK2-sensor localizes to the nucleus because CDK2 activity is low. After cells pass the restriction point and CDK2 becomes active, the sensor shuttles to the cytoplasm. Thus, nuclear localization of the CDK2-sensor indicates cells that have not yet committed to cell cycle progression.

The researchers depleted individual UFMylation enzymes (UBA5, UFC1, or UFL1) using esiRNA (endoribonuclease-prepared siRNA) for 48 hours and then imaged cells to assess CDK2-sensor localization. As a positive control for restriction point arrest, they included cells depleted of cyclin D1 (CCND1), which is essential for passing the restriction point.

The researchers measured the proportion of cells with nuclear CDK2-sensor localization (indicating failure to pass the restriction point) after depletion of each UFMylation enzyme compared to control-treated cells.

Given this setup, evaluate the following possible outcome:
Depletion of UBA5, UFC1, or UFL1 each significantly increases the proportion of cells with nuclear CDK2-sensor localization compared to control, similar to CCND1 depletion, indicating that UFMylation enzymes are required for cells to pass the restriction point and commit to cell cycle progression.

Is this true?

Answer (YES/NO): YES